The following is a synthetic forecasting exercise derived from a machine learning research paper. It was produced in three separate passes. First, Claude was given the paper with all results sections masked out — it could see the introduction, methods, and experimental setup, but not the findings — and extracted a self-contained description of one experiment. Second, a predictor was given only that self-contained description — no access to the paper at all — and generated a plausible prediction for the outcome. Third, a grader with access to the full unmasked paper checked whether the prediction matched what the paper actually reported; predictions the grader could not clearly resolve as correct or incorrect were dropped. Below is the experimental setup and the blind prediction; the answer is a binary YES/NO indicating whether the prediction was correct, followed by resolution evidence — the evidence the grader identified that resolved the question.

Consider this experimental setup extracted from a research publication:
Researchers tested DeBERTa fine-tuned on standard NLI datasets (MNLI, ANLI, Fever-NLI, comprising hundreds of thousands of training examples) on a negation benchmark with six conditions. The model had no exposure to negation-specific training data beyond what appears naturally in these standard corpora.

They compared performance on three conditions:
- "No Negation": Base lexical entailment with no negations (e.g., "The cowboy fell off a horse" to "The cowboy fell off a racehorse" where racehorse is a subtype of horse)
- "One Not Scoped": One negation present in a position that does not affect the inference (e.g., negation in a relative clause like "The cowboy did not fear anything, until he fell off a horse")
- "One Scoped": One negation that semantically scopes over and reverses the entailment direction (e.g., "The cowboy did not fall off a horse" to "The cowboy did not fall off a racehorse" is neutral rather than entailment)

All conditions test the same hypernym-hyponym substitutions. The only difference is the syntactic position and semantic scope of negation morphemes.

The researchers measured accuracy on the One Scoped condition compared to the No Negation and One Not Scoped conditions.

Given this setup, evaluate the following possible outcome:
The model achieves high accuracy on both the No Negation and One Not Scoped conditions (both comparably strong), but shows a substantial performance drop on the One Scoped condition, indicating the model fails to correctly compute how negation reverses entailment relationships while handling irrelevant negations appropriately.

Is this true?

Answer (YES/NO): YES